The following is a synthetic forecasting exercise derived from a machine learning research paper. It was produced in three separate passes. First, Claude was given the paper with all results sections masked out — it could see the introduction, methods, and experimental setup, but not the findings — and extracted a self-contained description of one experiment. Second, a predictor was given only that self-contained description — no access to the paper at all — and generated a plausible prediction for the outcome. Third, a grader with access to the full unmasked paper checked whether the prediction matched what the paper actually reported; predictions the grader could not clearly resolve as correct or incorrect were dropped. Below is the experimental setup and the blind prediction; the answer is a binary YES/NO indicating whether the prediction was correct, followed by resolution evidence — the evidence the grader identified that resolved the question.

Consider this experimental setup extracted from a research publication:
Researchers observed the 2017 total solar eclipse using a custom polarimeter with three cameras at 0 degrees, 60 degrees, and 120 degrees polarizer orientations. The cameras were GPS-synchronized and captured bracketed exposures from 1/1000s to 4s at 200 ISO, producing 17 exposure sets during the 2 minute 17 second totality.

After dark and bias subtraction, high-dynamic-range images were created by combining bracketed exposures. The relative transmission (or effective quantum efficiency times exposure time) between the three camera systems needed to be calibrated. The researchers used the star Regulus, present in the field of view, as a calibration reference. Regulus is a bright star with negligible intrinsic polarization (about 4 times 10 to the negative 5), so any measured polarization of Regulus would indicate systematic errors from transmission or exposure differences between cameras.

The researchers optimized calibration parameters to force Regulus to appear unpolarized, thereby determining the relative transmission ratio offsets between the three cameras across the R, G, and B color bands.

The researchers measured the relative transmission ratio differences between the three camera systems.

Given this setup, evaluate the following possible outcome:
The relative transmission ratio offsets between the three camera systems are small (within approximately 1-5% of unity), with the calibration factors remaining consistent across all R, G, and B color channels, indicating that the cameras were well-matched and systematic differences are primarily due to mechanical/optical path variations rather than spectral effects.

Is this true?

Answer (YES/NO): NO